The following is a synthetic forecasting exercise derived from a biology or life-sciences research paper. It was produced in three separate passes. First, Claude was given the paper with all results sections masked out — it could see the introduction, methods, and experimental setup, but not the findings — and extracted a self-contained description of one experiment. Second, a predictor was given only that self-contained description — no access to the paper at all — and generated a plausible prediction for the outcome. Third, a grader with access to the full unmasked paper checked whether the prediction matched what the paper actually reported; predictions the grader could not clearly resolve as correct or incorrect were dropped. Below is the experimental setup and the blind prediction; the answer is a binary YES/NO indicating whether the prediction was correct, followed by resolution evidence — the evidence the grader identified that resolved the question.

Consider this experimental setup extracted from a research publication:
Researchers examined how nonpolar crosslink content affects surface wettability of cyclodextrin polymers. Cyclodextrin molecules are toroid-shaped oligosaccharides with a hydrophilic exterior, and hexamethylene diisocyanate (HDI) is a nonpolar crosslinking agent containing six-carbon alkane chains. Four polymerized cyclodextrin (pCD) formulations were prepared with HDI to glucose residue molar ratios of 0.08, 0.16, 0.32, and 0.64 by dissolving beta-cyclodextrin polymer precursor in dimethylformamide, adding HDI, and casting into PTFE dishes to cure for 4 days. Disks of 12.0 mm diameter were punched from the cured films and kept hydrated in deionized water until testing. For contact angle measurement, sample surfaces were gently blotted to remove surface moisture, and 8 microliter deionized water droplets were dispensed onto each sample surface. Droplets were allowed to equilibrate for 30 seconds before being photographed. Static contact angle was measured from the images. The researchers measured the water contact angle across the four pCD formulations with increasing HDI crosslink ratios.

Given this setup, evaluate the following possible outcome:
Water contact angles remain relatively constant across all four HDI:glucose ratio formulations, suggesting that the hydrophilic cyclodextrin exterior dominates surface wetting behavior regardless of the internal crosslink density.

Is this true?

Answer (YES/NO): NO